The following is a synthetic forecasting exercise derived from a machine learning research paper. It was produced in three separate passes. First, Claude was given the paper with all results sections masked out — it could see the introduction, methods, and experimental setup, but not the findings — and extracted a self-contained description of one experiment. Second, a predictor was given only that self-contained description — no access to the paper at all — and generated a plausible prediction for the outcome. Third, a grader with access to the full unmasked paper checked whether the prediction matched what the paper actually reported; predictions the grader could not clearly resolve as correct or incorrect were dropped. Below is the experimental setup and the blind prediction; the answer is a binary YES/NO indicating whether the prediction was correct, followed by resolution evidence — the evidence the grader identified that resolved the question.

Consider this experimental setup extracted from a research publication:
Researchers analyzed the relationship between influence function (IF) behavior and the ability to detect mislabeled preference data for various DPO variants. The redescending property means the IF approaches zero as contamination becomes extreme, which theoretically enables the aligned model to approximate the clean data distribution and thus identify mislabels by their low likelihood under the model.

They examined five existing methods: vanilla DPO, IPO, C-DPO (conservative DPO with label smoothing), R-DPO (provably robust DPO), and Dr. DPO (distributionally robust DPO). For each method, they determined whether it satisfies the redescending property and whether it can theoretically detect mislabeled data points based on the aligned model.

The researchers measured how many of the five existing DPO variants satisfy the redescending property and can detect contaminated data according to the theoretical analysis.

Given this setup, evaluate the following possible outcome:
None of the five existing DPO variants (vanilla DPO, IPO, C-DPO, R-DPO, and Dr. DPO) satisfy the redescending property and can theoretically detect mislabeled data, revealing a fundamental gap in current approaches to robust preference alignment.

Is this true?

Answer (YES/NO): YES